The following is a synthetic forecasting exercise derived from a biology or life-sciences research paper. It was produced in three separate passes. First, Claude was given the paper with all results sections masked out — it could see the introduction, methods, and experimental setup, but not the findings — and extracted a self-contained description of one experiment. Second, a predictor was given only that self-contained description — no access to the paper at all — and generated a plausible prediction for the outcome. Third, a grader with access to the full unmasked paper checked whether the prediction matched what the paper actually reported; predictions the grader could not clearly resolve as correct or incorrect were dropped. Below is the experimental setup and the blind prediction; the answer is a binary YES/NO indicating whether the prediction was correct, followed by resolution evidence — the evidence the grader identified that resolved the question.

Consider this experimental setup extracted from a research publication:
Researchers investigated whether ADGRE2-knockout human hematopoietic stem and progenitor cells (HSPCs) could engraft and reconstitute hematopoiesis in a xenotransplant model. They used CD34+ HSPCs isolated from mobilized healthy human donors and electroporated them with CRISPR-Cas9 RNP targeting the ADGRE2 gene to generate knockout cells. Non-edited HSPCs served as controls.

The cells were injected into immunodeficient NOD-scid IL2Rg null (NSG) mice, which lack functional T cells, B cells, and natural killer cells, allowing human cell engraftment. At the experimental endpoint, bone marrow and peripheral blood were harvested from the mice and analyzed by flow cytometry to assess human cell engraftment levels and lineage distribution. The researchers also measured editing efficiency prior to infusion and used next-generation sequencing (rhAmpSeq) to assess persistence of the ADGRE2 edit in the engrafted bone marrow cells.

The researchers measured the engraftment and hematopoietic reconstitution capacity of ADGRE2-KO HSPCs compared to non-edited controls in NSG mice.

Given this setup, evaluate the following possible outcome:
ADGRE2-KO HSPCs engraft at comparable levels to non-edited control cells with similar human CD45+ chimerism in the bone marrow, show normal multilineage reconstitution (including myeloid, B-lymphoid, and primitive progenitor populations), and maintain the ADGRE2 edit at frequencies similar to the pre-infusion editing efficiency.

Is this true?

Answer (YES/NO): YES